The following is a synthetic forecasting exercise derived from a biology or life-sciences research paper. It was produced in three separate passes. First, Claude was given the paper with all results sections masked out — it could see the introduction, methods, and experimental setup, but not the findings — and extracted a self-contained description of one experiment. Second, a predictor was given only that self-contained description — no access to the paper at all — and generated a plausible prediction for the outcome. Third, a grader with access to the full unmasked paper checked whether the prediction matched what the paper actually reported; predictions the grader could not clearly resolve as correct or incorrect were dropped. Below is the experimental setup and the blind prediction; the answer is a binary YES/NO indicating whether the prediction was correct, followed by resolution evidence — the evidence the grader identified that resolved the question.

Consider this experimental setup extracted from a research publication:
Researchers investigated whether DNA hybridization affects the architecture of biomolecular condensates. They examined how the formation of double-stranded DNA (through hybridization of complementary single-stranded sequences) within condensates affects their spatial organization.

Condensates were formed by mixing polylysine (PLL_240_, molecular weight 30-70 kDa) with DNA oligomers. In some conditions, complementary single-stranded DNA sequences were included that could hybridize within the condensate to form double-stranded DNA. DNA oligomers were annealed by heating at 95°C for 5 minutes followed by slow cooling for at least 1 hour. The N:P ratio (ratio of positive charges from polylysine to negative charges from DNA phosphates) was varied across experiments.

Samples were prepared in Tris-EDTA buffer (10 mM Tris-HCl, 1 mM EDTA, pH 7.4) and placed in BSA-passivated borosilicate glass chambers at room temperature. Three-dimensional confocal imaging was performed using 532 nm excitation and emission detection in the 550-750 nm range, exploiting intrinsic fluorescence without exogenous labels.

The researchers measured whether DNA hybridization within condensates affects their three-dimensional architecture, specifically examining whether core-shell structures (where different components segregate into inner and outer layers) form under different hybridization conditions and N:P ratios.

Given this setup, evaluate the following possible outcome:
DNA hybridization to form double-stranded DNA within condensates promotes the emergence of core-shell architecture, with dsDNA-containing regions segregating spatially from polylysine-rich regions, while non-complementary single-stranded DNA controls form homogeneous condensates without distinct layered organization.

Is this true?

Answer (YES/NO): NO